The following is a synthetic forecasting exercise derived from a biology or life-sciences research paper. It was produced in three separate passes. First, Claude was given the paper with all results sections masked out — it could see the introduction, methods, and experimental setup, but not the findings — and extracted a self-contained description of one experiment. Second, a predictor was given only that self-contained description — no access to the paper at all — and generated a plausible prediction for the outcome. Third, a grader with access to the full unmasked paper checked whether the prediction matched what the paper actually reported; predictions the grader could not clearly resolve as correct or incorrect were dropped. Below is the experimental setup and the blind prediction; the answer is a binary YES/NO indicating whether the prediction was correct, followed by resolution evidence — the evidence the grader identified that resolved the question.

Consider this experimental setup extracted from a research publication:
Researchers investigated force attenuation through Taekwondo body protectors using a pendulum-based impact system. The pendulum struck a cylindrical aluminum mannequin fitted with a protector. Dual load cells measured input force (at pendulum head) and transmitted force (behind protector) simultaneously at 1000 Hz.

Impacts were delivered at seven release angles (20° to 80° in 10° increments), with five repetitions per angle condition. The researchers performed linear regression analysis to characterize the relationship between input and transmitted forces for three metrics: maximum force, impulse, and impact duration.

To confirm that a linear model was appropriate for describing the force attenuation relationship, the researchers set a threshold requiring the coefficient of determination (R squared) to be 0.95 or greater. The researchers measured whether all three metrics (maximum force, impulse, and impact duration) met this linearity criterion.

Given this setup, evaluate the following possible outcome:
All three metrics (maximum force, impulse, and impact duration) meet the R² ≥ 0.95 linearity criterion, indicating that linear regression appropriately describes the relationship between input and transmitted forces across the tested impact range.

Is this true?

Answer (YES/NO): YES